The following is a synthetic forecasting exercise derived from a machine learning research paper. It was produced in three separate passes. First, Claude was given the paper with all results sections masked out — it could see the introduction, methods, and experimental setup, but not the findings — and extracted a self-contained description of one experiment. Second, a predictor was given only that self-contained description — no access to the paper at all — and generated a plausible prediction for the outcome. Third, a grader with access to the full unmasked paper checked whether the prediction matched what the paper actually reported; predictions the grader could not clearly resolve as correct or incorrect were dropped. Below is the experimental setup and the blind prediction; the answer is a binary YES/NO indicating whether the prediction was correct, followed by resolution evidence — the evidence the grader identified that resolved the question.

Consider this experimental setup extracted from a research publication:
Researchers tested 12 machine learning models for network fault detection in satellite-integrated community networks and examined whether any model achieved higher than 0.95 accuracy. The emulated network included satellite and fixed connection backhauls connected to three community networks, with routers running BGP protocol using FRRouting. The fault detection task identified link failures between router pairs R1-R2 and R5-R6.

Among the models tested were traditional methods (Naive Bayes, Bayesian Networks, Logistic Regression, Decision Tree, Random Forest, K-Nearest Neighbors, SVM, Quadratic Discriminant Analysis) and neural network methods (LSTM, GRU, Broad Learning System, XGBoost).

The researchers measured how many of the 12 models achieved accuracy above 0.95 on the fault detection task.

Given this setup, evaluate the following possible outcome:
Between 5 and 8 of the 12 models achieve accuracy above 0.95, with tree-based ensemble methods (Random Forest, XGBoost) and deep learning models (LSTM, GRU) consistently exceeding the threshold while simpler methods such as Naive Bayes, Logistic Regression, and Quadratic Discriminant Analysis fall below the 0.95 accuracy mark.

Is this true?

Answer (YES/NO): NO